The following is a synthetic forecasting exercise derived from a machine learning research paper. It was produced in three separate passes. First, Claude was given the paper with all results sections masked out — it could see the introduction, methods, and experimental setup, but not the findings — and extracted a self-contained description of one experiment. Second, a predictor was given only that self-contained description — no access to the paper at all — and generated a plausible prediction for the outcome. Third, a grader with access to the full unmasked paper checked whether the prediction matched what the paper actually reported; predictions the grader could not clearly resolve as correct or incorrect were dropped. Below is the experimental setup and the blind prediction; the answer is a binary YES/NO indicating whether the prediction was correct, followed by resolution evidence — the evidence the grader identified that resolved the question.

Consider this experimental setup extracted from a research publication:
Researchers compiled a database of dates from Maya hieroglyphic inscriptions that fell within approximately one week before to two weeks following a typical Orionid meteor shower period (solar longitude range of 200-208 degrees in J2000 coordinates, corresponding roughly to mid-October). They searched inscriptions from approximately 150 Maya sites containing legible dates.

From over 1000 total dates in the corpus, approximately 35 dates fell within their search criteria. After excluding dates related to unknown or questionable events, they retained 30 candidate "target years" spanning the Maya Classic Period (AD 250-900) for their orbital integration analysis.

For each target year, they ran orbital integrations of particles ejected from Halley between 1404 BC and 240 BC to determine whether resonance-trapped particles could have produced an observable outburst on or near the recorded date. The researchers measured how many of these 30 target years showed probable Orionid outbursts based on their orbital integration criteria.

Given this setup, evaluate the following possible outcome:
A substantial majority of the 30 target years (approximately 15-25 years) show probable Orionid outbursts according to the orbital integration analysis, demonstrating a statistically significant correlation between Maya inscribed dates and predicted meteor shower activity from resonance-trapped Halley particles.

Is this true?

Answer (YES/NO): NO